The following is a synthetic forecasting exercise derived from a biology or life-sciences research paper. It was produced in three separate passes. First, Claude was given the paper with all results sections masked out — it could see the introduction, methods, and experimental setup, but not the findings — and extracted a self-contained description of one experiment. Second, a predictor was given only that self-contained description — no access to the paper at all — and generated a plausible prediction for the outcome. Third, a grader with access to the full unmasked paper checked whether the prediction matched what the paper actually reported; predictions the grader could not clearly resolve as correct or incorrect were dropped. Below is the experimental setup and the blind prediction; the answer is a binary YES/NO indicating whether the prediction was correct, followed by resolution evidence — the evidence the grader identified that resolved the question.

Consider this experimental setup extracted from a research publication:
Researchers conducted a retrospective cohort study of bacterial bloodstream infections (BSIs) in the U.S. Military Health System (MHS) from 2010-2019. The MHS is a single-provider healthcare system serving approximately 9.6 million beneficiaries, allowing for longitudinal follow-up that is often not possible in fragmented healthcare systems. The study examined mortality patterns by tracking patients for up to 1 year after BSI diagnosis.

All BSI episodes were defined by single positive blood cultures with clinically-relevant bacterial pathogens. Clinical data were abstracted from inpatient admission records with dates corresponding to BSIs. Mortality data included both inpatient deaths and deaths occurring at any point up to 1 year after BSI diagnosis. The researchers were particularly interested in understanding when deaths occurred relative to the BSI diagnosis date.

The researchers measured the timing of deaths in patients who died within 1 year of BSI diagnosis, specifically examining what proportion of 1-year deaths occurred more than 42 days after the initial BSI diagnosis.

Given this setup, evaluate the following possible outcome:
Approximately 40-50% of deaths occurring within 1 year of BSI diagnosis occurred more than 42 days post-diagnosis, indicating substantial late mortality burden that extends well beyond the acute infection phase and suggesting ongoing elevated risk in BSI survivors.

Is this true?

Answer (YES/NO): YES